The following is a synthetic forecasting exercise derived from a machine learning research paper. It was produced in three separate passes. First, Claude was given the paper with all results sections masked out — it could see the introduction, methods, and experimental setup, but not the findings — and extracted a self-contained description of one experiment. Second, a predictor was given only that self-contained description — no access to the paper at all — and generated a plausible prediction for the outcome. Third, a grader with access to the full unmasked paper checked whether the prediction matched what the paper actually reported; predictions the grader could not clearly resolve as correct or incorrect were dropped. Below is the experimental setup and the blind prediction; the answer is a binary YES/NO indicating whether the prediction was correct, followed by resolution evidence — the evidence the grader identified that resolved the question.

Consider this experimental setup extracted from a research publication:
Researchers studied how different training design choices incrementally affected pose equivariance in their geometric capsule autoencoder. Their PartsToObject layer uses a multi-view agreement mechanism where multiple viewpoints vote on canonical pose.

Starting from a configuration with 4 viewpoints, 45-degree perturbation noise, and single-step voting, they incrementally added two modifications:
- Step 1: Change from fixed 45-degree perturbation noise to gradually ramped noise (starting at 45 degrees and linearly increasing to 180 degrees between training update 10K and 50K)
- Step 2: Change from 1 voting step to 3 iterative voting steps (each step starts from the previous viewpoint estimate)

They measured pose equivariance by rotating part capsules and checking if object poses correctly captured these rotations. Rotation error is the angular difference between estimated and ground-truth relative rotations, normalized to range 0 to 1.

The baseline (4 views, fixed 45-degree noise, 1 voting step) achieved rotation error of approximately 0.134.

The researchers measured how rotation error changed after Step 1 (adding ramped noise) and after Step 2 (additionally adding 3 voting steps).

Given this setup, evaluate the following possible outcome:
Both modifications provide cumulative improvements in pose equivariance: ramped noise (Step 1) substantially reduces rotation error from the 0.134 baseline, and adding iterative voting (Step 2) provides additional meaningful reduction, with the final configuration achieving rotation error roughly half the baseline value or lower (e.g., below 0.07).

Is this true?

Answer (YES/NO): NO